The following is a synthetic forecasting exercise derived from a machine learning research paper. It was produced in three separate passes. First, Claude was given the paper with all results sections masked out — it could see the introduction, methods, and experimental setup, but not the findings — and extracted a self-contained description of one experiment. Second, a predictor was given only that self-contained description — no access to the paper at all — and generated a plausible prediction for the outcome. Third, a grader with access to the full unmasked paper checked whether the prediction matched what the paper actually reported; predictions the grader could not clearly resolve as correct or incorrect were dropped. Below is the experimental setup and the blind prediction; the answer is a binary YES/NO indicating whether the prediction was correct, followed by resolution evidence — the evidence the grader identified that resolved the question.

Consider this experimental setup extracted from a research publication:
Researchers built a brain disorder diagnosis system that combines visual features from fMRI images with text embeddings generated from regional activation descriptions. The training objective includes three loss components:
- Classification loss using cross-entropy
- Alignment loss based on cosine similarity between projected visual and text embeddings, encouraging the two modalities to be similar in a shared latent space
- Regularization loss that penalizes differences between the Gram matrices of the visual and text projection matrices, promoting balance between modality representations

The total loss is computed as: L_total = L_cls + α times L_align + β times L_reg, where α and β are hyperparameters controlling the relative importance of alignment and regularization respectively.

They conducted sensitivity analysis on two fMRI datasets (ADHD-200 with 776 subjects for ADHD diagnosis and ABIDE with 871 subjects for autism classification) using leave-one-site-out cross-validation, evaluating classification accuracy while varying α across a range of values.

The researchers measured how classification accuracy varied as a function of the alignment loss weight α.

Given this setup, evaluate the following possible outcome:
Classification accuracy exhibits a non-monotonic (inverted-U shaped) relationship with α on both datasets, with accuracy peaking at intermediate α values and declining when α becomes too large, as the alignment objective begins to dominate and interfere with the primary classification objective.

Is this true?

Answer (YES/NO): YES